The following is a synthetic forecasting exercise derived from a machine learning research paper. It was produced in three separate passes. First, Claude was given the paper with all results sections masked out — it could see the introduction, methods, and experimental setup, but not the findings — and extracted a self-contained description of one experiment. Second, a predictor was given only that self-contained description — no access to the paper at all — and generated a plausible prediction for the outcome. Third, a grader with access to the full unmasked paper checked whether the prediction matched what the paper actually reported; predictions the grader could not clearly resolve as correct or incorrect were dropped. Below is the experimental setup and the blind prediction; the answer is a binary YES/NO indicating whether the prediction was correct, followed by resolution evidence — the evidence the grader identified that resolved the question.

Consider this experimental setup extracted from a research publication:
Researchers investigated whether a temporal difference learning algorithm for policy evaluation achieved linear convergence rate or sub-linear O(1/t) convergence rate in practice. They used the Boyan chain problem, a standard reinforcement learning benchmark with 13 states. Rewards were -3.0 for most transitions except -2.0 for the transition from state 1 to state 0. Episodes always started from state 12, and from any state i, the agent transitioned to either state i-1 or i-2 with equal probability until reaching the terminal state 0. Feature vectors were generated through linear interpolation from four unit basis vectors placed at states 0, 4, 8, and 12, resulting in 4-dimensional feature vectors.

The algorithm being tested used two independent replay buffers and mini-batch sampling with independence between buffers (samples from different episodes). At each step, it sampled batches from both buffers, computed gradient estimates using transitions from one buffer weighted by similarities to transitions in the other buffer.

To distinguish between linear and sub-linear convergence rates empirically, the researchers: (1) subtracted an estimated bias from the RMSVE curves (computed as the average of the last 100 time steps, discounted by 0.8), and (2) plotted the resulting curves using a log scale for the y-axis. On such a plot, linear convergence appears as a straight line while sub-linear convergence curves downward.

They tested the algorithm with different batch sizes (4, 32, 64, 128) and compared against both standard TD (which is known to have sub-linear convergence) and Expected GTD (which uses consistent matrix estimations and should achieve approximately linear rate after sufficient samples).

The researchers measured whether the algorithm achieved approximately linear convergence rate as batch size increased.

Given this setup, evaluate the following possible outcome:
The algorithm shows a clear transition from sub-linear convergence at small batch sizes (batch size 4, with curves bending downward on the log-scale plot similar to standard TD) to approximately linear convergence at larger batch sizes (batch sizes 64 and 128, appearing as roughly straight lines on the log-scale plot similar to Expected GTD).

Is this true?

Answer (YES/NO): YES